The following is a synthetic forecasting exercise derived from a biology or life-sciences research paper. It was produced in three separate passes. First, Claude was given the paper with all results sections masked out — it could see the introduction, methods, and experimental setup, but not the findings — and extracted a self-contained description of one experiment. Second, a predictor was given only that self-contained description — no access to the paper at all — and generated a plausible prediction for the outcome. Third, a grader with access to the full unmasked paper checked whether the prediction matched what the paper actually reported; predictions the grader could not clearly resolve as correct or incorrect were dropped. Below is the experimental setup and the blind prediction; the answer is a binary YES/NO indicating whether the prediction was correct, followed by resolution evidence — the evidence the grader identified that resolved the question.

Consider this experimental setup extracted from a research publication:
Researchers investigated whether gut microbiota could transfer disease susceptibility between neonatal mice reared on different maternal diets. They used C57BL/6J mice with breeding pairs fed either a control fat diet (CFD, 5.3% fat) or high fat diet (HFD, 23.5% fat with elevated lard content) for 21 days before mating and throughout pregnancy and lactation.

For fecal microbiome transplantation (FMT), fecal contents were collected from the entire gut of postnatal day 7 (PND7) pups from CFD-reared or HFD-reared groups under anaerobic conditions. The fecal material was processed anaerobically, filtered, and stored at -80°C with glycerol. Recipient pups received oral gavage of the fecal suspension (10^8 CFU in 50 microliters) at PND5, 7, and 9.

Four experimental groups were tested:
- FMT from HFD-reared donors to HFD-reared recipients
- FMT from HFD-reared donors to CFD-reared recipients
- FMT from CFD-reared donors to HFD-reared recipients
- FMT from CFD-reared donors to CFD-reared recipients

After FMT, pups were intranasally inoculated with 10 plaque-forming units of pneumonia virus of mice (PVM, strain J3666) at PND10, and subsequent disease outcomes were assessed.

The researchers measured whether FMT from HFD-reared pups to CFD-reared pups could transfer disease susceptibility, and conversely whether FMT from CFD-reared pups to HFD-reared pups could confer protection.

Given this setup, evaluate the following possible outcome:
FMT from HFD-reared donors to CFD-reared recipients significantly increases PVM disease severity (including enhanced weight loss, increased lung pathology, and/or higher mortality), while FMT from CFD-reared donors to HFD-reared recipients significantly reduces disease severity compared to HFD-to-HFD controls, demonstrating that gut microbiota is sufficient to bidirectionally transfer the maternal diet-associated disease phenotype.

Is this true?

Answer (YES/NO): YES